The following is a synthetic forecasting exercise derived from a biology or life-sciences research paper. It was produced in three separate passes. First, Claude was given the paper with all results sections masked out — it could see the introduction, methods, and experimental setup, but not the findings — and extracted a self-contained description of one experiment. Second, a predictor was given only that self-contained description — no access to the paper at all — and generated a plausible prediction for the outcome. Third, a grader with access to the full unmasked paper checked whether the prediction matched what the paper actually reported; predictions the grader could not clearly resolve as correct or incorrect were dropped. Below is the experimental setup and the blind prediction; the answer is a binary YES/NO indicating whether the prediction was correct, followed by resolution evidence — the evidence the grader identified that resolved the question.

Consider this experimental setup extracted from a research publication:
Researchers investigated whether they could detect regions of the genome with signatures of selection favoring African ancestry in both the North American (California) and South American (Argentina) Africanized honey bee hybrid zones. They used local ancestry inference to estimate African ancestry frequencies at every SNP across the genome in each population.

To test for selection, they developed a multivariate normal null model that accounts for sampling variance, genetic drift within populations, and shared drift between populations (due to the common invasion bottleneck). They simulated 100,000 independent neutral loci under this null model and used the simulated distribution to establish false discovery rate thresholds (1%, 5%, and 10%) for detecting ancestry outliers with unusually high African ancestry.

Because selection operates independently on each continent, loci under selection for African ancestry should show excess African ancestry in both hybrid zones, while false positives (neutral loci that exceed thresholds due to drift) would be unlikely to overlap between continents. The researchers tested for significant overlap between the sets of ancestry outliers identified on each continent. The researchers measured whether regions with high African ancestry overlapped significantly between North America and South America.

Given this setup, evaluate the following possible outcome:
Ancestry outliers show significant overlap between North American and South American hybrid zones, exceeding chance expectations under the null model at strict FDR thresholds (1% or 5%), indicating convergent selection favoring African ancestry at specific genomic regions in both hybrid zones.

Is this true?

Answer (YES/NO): NO